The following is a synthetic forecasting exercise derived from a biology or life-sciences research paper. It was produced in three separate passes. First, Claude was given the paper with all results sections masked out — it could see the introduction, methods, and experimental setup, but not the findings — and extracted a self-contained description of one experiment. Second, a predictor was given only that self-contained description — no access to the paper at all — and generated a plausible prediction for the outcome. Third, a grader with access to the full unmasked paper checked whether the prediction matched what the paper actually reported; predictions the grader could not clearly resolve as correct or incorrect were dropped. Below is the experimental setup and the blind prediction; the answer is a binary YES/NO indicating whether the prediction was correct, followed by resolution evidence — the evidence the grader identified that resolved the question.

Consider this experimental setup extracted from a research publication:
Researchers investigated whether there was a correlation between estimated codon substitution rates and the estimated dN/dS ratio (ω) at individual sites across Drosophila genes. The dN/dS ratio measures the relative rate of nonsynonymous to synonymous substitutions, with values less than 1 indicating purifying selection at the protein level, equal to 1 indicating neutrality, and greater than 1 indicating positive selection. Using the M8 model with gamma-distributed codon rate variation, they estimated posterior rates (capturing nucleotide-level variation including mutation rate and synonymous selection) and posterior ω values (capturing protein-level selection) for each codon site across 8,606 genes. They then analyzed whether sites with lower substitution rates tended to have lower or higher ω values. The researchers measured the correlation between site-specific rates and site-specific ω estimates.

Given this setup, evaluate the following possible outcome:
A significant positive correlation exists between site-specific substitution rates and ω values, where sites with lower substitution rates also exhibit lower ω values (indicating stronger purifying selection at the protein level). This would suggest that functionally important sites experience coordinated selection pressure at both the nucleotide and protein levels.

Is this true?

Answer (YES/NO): NO